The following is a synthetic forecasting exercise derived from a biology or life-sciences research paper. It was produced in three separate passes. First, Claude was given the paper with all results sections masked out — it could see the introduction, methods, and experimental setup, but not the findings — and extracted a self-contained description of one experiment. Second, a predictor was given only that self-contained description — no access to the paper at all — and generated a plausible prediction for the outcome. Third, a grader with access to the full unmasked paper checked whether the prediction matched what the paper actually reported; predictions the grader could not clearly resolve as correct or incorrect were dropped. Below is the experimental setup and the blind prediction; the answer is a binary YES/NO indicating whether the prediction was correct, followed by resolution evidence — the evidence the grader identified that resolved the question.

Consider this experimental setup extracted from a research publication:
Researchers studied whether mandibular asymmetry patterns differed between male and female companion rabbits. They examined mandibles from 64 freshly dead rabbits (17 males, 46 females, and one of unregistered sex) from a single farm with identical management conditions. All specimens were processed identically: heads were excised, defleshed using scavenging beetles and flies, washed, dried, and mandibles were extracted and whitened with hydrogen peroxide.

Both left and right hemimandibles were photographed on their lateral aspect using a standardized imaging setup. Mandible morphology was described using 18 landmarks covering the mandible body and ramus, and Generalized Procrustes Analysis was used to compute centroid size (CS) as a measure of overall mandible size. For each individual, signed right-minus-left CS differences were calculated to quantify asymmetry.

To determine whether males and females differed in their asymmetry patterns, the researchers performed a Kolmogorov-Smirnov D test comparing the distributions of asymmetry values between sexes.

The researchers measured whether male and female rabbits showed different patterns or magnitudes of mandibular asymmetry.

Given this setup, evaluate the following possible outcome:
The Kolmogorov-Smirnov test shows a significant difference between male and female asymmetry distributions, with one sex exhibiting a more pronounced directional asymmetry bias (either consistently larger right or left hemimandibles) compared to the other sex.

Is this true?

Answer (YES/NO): NO